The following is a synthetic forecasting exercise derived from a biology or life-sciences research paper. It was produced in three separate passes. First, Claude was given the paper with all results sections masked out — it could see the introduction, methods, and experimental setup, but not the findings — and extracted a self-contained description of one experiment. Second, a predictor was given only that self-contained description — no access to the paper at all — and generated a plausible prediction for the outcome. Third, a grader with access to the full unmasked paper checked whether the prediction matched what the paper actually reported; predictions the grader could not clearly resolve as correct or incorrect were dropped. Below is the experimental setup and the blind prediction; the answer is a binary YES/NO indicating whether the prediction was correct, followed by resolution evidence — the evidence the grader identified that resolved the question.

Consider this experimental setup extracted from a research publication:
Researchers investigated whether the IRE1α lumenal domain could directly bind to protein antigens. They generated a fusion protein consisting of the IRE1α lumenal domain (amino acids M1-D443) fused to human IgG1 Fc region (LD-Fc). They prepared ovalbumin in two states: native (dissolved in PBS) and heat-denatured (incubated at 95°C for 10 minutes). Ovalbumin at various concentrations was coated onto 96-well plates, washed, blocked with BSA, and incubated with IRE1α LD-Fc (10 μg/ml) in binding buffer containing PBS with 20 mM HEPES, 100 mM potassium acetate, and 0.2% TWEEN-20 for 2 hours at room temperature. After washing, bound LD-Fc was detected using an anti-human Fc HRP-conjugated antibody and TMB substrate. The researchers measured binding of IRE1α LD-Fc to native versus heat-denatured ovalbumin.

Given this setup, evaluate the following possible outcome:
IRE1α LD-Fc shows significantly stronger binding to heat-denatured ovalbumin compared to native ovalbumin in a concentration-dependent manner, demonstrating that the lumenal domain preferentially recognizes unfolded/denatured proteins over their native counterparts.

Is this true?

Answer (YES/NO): YES